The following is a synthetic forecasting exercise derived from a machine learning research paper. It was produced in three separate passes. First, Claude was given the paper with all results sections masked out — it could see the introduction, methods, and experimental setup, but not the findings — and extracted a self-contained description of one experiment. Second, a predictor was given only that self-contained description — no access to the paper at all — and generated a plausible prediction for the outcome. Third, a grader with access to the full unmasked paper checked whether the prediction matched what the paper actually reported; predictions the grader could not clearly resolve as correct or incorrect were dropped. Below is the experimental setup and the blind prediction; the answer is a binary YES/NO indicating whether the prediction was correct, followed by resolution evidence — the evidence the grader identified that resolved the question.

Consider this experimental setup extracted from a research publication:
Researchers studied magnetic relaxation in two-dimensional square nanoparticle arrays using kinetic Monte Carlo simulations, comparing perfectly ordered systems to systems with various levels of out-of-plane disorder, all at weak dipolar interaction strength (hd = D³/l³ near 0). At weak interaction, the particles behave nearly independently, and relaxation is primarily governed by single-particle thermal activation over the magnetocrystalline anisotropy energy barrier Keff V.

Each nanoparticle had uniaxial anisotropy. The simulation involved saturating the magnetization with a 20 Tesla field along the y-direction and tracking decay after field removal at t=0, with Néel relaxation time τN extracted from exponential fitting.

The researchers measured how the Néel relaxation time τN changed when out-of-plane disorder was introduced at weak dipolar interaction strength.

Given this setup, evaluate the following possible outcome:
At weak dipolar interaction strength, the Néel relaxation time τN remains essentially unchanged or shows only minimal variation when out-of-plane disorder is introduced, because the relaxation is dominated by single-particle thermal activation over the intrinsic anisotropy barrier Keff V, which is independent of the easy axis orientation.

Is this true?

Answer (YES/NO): YES